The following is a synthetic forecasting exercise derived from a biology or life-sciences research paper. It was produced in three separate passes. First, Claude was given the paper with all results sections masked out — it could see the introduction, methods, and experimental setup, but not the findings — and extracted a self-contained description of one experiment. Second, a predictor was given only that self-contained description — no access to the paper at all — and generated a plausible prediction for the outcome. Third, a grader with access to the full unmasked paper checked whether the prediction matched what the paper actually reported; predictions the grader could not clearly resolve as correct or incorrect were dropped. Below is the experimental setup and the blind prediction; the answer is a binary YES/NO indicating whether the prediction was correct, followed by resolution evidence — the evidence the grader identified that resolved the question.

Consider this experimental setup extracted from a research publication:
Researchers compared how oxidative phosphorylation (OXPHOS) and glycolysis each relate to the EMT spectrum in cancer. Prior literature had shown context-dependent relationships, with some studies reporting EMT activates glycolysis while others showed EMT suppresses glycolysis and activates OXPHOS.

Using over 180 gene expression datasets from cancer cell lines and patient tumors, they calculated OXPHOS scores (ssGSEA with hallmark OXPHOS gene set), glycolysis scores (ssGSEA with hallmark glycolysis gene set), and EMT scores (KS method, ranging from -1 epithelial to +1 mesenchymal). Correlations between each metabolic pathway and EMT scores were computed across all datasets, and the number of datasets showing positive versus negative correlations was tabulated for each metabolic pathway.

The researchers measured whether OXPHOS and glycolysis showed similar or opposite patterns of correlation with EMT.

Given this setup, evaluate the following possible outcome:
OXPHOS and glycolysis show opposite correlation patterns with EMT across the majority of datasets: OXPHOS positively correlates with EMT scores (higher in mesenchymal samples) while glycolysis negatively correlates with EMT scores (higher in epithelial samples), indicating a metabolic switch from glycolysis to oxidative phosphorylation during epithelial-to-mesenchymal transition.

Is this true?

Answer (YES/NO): NO